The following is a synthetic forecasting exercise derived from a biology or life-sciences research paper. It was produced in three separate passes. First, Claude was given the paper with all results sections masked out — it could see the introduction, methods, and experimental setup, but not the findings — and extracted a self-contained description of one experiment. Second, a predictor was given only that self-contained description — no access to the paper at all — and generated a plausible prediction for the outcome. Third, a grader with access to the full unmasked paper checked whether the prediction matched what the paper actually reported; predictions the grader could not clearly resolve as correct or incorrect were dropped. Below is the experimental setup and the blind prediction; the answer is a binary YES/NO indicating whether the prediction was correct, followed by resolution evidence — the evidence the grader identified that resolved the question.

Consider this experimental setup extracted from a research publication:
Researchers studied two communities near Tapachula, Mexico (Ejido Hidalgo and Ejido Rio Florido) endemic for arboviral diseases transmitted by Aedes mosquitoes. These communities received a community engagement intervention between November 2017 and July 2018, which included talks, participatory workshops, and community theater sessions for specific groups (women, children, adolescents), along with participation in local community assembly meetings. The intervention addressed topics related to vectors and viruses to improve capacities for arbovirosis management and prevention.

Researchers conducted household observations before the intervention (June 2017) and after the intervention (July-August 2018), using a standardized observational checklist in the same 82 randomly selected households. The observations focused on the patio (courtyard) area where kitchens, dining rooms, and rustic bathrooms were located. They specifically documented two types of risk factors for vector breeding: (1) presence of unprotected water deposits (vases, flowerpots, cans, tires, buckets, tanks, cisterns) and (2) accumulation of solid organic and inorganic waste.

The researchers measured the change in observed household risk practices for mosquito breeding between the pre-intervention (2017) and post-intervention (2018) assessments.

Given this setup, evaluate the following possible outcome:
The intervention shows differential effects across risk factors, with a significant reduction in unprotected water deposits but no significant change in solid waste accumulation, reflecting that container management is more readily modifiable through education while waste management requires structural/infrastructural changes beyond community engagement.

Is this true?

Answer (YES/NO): NO